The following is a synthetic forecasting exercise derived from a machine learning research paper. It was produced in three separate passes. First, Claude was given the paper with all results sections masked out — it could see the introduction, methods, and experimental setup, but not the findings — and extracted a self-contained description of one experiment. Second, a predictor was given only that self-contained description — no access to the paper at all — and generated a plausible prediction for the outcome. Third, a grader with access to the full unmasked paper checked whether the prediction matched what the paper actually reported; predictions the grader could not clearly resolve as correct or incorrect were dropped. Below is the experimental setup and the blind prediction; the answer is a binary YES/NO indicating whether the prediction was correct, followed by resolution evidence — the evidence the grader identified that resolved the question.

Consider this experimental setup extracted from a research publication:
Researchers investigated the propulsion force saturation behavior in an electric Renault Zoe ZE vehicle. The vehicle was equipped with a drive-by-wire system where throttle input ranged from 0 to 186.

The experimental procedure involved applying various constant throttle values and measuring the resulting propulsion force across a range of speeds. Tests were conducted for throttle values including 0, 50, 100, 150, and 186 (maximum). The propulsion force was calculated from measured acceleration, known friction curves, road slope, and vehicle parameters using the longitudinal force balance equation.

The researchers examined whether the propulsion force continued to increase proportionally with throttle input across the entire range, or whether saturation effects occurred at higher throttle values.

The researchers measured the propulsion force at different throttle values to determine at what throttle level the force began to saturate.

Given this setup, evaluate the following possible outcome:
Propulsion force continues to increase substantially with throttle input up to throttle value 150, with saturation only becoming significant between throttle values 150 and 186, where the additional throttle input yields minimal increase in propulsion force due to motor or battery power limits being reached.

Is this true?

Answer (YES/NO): YES